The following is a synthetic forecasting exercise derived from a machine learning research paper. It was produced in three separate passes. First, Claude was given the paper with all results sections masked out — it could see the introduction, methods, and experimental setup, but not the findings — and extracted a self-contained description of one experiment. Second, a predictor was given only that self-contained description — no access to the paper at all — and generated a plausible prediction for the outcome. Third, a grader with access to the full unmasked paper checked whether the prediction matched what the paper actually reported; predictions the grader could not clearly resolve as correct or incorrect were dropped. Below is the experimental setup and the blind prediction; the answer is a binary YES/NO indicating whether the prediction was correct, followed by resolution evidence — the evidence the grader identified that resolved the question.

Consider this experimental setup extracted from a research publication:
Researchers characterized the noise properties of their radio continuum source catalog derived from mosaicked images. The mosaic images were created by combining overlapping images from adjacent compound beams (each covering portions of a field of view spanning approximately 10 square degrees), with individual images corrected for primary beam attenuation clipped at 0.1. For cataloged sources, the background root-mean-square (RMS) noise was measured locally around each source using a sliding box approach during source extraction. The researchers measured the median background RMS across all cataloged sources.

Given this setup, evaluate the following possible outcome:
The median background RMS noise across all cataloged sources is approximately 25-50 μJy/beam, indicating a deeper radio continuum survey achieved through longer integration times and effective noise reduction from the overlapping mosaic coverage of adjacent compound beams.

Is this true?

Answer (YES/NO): YES